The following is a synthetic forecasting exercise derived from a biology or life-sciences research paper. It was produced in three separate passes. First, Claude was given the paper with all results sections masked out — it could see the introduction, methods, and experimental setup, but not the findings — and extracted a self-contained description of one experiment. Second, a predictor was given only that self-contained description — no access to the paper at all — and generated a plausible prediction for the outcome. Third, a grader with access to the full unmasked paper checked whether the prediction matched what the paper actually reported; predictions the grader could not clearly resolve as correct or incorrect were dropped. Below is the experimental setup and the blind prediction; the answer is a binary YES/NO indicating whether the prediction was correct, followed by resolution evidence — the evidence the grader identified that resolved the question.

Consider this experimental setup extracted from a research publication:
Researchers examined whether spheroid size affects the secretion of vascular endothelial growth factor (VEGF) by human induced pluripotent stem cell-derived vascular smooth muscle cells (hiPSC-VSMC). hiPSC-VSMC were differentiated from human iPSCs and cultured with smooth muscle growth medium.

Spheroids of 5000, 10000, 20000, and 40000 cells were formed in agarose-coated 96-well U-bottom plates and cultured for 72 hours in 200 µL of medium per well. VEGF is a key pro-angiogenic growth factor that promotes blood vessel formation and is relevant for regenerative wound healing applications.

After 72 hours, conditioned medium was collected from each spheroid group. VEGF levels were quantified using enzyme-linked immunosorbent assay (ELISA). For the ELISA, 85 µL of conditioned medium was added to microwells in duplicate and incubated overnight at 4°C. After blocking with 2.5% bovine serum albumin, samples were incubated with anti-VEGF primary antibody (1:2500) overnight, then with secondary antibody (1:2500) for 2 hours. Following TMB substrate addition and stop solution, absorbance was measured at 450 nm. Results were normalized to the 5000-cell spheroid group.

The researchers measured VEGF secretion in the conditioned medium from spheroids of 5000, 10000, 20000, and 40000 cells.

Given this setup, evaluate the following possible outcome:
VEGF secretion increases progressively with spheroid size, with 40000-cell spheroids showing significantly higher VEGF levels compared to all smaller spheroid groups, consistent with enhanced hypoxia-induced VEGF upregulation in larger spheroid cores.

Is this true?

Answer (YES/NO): NO